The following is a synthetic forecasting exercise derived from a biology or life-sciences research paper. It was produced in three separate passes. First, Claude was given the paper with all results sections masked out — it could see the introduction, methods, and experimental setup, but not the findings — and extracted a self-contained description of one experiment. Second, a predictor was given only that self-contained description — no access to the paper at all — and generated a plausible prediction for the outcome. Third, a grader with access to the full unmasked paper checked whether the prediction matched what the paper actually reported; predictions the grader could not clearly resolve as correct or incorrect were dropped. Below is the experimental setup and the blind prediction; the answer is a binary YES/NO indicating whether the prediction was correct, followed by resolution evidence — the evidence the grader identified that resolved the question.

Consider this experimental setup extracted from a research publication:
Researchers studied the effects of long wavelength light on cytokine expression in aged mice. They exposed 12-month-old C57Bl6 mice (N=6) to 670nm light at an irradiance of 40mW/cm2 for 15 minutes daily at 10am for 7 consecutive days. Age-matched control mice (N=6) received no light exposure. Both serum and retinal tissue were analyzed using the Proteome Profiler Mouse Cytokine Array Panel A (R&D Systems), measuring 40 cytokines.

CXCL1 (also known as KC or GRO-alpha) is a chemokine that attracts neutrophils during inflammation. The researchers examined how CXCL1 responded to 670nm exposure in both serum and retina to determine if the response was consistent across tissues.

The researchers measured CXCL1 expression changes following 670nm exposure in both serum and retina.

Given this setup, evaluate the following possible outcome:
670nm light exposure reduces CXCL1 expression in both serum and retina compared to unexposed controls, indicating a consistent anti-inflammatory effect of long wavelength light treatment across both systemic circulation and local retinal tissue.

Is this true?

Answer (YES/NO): NO